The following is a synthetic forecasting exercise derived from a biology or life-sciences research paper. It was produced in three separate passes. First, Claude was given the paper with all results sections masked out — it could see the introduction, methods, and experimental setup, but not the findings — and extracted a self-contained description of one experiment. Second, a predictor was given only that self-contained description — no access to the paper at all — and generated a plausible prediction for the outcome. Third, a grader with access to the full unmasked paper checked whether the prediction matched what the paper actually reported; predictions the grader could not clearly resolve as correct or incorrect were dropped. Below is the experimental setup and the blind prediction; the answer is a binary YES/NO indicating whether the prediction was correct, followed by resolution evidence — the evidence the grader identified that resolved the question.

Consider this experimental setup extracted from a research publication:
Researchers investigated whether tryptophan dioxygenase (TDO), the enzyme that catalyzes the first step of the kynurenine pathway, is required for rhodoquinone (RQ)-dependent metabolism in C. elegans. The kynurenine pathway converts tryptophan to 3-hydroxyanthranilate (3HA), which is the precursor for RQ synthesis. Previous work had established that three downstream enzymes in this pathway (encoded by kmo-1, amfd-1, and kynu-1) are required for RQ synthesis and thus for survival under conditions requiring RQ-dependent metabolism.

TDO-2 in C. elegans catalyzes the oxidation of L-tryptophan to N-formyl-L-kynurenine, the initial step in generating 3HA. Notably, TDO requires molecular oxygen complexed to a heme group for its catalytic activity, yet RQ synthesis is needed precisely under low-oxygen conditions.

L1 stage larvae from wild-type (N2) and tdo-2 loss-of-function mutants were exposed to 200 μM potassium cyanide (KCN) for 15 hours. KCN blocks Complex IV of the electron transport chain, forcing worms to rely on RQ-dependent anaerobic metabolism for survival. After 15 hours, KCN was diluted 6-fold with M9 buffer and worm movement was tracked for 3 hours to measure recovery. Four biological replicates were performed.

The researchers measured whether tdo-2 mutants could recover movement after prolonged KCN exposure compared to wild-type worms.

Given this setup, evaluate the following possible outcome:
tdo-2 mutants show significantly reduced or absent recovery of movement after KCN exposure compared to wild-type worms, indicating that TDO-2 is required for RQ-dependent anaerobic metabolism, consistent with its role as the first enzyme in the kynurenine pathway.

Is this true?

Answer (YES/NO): YES